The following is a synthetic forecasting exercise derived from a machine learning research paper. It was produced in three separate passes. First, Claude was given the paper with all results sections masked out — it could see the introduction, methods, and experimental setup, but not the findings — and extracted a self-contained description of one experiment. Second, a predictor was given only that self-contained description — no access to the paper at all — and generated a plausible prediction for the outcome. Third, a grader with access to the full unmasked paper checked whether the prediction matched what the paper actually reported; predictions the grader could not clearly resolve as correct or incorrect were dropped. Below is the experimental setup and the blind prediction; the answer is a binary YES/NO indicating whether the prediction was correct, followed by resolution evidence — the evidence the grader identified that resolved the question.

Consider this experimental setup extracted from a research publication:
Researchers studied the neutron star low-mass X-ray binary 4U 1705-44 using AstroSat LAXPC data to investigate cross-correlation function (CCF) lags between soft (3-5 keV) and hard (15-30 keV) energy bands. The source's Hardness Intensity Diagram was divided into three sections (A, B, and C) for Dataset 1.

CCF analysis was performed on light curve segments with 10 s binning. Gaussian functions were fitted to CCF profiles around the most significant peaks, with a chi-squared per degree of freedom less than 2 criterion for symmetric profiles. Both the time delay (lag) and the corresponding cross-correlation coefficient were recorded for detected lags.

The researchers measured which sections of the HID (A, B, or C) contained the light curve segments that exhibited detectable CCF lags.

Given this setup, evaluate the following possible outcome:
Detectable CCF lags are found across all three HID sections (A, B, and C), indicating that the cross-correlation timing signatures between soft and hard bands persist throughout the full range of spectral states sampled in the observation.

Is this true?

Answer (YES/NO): NO